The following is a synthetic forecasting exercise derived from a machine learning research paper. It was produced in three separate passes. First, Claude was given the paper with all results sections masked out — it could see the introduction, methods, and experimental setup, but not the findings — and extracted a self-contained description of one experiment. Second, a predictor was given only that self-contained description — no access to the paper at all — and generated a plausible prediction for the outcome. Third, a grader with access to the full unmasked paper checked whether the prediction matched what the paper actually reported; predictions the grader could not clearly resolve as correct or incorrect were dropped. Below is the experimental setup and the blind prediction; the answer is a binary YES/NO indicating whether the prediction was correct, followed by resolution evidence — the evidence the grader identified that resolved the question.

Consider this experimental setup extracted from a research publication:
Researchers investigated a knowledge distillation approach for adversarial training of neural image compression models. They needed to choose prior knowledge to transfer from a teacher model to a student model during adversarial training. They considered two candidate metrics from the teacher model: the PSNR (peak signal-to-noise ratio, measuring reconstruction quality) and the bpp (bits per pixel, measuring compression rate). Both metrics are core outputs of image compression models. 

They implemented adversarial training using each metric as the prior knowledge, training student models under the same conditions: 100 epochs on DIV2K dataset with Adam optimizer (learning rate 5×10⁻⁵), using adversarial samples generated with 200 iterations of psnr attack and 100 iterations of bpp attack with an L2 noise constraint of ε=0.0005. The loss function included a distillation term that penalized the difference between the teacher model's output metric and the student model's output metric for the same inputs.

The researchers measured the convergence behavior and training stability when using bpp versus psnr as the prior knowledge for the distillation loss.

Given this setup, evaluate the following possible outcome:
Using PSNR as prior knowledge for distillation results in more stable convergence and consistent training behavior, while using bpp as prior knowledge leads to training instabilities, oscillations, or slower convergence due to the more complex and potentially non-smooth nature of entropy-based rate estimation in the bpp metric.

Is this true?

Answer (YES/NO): NO